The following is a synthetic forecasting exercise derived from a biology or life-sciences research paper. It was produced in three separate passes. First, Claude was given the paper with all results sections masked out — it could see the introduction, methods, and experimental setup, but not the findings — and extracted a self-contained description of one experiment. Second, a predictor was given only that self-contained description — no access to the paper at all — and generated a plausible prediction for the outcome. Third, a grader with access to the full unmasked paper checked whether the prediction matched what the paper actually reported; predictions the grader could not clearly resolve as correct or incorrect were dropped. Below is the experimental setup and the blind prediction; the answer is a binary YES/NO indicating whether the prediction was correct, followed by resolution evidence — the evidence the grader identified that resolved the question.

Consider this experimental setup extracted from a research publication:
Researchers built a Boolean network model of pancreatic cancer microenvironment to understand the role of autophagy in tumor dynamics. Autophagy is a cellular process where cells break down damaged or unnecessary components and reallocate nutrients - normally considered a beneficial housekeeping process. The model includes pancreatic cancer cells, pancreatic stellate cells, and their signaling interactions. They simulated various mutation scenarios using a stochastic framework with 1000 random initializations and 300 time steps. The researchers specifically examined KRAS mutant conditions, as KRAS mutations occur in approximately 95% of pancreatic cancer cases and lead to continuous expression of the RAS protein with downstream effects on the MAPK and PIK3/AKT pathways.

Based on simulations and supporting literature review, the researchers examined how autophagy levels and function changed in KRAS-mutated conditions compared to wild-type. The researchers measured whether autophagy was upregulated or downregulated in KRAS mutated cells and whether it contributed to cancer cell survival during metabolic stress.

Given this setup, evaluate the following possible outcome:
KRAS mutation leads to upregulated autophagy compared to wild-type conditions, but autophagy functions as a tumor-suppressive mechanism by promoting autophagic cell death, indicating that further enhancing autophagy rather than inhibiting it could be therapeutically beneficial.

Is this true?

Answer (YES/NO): NO